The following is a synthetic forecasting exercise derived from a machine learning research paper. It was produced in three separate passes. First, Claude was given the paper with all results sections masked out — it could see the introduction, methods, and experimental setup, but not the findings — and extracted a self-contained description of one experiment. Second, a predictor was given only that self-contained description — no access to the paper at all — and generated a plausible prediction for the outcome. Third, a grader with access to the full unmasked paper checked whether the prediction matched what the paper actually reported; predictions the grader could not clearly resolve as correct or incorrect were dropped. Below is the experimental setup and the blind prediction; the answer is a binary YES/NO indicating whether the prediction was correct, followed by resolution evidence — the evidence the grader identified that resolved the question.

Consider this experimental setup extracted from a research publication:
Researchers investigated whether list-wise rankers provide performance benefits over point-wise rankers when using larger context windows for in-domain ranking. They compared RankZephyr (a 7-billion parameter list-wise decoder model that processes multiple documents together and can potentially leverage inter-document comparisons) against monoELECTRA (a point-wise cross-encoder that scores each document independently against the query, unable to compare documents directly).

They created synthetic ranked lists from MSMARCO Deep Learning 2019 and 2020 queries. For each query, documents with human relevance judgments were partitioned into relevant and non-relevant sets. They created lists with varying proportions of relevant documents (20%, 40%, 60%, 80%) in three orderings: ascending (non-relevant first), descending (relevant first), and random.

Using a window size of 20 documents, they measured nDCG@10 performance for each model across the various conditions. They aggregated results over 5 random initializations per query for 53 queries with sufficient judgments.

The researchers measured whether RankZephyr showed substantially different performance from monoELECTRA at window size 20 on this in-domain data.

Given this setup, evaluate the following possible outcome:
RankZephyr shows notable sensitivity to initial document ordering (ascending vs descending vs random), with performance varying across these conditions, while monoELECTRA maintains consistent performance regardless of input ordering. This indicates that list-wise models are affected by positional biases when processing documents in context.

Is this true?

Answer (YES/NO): NO